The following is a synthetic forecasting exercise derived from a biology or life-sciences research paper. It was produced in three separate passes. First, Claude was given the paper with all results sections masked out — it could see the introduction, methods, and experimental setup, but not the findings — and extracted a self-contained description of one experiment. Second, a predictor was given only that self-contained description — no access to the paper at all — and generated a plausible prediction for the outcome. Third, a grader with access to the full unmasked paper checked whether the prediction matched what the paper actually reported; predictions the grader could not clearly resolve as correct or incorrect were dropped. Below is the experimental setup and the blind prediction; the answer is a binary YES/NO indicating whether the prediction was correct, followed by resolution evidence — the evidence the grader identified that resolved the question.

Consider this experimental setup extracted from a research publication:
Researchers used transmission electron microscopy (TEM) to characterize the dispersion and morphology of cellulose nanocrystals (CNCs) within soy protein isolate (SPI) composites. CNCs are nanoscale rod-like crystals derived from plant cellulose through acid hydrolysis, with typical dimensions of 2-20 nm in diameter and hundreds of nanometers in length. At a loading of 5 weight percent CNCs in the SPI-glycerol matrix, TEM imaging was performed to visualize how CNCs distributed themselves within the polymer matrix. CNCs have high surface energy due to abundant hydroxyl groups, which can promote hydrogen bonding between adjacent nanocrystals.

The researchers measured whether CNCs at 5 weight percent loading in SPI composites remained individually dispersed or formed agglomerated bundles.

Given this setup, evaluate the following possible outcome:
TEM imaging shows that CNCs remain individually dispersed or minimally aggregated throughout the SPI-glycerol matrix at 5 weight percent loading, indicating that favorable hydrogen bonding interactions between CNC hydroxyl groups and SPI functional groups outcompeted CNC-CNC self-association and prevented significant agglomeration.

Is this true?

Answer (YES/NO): NO